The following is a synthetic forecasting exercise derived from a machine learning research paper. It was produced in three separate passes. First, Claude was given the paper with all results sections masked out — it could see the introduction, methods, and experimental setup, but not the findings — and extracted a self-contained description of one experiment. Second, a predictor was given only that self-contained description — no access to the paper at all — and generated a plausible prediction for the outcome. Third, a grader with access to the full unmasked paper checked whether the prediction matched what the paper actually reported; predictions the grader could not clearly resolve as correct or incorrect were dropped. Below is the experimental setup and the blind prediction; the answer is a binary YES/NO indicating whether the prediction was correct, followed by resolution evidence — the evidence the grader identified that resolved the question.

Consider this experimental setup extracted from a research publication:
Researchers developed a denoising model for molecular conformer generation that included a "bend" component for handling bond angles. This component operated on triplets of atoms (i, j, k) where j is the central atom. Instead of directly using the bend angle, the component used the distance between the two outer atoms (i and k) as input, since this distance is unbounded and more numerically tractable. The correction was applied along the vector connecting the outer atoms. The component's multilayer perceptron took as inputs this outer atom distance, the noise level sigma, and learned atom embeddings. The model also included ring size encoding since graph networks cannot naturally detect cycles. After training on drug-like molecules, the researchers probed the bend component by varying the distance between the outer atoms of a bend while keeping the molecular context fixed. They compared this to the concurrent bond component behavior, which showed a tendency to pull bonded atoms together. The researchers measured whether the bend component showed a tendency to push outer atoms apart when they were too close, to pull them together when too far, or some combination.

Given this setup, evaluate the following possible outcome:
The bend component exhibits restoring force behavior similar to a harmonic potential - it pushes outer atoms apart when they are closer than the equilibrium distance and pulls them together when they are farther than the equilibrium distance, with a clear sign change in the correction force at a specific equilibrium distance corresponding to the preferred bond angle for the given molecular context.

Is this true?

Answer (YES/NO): YES